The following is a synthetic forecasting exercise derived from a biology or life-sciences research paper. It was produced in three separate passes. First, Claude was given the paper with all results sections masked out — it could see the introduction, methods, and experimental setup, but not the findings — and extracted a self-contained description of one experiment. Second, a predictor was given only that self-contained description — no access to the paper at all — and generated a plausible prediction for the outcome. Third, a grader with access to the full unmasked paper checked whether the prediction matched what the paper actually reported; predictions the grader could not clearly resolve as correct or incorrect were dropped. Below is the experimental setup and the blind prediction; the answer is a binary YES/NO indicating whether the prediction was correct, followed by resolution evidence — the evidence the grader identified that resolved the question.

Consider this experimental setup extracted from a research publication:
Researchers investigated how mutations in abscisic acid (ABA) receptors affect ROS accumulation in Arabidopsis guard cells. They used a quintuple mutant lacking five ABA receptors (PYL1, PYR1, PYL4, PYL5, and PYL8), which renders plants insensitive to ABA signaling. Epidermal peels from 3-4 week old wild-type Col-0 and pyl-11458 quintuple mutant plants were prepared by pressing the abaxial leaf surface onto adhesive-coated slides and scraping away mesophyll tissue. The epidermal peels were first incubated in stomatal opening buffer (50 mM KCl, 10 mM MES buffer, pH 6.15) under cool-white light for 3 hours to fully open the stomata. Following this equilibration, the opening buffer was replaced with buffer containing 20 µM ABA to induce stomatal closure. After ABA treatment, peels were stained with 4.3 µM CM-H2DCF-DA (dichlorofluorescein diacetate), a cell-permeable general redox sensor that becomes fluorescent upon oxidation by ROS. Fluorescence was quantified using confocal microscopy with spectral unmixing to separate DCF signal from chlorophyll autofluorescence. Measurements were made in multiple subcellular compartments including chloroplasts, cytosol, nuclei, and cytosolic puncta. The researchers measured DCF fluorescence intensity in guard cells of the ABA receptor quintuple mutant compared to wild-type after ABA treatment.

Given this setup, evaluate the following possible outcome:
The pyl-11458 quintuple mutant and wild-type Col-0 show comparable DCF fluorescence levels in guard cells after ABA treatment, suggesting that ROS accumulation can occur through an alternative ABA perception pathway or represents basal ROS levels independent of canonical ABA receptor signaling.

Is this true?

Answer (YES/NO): NO